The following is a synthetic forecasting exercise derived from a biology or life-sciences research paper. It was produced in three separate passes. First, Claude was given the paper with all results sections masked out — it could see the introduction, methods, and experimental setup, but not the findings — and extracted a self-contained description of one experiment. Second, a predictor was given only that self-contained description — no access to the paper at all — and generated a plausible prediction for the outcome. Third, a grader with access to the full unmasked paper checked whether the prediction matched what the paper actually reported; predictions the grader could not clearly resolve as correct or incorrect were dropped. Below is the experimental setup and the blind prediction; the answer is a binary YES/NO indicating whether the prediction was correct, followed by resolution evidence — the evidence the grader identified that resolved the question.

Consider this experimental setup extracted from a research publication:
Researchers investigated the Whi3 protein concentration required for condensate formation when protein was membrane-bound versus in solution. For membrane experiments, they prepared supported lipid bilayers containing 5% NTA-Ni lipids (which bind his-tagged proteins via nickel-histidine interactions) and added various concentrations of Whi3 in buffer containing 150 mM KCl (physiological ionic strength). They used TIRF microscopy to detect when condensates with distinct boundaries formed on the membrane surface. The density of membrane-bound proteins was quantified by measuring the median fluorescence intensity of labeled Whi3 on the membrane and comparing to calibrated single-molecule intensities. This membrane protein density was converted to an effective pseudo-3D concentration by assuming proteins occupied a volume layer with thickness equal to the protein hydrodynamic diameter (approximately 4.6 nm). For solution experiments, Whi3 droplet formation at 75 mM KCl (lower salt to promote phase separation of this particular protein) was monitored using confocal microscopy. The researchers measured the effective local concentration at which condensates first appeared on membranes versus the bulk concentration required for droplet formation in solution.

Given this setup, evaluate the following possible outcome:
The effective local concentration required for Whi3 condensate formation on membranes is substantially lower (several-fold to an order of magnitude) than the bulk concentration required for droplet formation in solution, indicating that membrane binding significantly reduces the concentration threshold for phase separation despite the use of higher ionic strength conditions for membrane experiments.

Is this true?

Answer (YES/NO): NO